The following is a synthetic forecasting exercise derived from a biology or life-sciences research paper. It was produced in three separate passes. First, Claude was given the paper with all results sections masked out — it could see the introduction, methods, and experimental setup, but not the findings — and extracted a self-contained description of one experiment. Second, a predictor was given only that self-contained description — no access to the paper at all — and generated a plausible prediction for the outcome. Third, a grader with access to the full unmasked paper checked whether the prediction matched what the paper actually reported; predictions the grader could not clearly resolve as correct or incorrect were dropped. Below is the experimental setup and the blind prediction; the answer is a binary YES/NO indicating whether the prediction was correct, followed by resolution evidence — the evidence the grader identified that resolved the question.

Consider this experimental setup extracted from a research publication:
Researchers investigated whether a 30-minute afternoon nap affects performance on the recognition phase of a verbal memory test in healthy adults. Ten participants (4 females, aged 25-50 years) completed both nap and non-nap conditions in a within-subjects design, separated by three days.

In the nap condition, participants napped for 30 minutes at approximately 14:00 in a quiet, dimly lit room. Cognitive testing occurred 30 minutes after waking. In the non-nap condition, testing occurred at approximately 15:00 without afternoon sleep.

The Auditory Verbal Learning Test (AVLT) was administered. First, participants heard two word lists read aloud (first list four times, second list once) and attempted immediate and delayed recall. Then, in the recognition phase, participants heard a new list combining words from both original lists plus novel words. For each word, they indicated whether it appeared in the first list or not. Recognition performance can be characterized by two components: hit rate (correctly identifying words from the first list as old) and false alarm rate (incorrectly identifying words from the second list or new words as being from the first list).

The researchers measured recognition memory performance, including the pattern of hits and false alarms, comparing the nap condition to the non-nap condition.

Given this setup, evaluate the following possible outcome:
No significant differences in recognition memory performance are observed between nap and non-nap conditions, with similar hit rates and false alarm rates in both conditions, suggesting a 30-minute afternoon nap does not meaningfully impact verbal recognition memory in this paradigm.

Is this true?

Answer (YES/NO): NO